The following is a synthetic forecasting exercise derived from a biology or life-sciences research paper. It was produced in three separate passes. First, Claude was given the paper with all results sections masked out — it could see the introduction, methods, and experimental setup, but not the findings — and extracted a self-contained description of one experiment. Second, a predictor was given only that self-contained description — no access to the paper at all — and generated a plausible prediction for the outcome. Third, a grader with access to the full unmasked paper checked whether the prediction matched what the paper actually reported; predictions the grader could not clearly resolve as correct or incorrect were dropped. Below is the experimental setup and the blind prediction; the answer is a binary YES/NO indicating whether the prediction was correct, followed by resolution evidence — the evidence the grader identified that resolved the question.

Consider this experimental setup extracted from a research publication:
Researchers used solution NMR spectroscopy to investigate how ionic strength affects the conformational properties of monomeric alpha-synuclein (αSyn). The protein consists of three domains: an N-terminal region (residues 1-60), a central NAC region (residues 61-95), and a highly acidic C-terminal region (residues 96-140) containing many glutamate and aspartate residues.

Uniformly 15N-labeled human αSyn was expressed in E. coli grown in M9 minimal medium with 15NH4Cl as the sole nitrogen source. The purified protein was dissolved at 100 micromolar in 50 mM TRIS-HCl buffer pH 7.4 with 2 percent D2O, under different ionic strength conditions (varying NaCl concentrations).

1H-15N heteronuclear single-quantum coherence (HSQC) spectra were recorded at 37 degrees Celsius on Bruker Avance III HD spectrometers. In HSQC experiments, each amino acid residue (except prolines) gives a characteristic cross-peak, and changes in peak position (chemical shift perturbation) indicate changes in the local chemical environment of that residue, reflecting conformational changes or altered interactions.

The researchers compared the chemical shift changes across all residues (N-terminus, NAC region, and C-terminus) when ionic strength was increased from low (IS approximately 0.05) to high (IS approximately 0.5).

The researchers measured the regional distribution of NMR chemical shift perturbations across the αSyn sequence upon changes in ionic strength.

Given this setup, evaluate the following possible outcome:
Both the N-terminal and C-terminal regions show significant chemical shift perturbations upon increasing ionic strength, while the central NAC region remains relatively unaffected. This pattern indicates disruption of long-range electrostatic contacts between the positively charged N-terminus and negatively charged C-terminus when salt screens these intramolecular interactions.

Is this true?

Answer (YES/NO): NO